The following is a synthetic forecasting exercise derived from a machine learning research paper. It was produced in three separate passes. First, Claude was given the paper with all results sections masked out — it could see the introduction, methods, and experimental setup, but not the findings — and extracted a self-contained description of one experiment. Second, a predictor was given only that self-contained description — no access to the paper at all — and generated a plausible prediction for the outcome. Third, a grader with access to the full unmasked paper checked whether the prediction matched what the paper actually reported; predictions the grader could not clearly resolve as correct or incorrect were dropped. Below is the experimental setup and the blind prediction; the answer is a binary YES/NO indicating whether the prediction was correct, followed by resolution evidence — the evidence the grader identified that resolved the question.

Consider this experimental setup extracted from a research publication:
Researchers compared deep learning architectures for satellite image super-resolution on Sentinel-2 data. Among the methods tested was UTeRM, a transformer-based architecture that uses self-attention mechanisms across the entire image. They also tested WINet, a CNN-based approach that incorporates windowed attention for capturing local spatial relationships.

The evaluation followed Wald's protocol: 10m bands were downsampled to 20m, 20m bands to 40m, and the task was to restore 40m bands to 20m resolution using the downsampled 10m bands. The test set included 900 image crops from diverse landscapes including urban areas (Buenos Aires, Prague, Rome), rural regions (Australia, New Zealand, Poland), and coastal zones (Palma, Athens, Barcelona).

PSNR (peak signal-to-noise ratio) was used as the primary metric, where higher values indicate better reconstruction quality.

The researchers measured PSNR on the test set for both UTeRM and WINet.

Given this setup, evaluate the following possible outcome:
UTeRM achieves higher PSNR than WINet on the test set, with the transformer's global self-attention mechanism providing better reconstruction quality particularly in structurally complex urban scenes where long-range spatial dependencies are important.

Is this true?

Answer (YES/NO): NO